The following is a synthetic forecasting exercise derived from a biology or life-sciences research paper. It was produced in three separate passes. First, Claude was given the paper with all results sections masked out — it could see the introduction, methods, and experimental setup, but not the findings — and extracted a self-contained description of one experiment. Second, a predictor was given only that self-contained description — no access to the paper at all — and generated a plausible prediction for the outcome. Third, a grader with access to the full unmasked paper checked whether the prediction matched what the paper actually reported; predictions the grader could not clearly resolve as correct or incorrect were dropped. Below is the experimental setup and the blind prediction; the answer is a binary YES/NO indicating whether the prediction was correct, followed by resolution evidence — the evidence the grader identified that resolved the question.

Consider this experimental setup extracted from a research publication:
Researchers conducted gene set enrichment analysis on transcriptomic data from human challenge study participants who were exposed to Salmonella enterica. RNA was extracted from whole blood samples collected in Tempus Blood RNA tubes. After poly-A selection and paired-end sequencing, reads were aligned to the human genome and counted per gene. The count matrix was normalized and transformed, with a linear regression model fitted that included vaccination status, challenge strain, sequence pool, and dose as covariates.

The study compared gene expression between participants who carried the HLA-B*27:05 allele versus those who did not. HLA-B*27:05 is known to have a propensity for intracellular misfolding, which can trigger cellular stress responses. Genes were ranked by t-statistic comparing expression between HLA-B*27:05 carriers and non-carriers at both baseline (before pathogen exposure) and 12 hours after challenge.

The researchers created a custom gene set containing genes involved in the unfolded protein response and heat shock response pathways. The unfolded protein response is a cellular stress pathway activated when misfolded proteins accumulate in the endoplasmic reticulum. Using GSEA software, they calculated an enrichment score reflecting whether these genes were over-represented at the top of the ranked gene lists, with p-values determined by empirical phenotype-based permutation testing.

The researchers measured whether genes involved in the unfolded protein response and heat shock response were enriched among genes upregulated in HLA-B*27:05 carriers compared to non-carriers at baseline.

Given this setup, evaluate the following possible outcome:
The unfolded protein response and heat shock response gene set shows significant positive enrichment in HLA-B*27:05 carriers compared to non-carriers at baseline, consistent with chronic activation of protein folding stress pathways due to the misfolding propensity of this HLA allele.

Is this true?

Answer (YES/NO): NO